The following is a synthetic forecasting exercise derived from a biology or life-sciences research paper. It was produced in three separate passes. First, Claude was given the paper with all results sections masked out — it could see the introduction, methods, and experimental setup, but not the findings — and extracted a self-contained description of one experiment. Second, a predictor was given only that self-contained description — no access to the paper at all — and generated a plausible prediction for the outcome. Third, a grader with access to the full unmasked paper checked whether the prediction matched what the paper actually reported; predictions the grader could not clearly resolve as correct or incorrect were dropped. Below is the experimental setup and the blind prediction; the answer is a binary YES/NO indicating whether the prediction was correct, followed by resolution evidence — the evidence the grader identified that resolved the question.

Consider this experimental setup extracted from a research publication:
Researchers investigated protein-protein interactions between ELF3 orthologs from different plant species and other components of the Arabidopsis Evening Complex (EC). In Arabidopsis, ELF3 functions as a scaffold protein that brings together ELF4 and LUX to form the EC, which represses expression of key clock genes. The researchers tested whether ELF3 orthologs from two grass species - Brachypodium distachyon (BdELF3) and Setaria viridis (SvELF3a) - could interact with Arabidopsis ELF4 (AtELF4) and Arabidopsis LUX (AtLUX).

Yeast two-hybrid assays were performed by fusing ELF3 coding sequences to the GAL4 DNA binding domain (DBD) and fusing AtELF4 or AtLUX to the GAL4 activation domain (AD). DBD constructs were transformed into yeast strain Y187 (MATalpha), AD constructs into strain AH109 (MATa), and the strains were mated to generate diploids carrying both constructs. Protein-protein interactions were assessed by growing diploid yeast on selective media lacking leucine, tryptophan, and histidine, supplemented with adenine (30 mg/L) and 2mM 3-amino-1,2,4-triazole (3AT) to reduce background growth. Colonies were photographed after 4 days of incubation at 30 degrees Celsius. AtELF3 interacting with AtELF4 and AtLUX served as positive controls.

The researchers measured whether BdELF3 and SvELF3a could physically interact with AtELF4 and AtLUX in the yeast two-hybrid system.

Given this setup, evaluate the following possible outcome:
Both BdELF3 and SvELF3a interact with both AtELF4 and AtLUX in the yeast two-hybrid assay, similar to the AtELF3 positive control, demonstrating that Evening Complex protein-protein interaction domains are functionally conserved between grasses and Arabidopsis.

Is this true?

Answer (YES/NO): YES